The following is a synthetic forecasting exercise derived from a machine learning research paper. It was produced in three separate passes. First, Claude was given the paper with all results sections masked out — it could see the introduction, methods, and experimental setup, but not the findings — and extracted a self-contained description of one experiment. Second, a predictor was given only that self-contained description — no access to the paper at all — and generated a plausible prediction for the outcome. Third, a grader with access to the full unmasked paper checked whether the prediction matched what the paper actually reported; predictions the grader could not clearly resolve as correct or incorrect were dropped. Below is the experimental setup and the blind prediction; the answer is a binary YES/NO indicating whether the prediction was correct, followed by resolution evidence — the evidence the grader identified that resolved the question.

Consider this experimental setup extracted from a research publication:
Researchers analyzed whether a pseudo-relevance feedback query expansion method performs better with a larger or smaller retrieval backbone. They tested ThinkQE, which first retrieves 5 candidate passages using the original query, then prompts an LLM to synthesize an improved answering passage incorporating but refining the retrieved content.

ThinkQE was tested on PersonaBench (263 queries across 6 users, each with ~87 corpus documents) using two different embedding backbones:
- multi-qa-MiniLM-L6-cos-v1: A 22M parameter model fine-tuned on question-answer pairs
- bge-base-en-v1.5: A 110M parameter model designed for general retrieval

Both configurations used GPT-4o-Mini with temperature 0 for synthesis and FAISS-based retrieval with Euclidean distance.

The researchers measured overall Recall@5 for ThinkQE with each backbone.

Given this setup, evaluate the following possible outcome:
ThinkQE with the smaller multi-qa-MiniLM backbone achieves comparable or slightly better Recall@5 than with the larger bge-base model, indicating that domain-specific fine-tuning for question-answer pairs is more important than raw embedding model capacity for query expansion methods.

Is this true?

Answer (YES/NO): NO